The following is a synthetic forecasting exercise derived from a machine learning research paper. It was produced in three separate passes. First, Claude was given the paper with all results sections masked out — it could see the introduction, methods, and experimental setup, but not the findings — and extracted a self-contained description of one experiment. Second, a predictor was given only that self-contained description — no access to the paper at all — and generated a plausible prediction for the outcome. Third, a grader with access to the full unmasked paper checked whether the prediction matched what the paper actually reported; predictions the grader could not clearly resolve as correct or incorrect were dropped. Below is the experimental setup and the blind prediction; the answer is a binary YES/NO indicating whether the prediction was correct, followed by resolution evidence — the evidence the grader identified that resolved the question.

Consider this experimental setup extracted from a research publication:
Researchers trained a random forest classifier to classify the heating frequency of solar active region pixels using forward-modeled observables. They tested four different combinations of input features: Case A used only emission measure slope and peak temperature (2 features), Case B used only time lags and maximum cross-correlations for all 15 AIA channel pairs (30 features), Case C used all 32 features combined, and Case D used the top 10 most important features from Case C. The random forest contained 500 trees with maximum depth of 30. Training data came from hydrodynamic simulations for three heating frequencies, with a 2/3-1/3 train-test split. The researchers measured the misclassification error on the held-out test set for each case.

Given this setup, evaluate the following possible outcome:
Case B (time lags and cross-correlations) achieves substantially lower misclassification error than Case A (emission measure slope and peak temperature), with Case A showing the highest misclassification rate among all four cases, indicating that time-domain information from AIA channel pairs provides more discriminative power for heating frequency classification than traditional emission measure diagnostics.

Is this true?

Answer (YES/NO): NO